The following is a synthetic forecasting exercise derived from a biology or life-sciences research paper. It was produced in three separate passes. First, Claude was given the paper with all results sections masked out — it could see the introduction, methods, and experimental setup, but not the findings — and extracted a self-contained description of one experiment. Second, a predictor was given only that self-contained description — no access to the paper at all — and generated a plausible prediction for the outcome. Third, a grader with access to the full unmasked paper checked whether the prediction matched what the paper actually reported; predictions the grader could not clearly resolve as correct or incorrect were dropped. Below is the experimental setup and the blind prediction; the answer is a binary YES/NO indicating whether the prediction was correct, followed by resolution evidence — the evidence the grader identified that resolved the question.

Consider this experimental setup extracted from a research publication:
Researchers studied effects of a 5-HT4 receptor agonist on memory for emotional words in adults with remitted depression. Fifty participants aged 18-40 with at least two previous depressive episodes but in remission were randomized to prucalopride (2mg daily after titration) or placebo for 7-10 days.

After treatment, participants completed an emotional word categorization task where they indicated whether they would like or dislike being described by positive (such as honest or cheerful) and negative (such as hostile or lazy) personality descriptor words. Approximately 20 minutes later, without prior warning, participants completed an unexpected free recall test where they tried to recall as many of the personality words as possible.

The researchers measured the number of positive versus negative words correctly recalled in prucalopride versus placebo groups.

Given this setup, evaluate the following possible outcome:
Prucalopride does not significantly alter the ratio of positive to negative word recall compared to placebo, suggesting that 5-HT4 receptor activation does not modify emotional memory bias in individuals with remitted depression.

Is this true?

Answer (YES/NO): YES